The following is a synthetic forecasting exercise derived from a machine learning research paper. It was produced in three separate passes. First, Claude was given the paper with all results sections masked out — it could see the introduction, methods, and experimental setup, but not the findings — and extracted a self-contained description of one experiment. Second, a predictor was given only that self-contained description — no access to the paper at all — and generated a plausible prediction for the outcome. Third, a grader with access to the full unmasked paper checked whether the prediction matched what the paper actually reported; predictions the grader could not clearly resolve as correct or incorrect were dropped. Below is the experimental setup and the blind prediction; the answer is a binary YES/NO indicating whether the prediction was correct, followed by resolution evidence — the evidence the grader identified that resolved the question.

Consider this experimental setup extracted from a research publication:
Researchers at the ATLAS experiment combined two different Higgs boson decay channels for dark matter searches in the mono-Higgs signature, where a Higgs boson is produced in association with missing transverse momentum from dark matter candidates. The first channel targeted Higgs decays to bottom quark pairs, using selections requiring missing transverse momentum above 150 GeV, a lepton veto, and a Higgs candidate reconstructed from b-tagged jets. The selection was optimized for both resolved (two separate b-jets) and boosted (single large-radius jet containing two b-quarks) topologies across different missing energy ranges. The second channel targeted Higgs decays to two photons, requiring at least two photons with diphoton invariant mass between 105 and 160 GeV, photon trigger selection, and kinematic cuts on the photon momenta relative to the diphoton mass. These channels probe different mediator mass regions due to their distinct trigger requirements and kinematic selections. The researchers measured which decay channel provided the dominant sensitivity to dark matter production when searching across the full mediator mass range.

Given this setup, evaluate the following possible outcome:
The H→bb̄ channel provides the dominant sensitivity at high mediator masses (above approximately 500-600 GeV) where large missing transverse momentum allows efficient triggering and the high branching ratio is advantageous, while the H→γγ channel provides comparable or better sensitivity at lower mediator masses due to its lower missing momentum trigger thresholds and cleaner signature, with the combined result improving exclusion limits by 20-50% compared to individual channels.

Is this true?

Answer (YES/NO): NO